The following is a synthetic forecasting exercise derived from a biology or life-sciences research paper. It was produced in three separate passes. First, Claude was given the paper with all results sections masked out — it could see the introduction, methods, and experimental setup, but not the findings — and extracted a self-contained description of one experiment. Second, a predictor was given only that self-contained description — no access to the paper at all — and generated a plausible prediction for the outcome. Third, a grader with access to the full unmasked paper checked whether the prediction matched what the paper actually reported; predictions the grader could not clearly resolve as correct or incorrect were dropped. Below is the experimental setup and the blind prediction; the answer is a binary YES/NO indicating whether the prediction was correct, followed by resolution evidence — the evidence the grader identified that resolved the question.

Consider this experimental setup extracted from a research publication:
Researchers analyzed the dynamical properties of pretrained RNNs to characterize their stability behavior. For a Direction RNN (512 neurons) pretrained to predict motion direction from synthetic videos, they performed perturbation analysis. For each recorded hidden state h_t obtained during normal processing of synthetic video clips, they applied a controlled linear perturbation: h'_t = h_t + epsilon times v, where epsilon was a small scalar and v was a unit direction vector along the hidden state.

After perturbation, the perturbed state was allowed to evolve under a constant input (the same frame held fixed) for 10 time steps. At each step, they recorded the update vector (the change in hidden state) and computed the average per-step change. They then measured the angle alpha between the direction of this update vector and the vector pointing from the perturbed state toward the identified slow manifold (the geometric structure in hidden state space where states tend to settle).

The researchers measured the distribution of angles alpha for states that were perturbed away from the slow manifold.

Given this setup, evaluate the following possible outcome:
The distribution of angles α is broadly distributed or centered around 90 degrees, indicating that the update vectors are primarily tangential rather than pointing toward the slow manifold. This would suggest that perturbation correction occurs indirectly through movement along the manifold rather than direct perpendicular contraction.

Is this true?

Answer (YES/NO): NO